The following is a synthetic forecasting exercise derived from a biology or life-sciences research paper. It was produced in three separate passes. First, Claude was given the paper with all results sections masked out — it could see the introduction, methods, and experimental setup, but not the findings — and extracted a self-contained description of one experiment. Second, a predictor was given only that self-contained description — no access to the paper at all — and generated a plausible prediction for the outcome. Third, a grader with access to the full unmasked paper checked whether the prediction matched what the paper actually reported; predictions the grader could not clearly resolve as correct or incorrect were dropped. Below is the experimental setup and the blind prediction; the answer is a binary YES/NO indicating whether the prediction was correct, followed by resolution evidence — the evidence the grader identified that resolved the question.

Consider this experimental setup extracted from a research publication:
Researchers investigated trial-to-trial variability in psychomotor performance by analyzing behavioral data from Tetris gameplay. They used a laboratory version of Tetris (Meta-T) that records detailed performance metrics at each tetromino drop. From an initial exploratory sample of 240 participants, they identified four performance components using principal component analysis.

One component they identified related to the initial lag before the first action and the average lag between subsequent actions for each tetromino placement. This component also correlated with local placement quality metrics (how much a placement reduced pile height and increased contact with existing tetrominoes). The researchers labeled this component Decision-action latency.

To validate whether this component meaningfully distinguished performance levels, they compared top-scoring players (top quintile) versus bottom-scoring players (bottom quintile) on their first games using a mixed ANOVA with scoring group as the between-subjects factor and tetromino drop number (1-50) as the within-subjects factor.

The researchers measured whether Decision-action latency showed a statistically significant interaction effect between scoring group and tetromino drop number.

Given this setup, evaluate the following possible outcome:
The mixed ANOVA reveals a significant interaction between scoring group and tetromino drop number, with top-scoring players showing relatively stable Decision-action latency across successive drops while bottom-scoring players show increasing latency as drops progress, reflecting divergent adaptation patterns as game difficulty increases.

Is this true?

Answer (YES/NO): NO